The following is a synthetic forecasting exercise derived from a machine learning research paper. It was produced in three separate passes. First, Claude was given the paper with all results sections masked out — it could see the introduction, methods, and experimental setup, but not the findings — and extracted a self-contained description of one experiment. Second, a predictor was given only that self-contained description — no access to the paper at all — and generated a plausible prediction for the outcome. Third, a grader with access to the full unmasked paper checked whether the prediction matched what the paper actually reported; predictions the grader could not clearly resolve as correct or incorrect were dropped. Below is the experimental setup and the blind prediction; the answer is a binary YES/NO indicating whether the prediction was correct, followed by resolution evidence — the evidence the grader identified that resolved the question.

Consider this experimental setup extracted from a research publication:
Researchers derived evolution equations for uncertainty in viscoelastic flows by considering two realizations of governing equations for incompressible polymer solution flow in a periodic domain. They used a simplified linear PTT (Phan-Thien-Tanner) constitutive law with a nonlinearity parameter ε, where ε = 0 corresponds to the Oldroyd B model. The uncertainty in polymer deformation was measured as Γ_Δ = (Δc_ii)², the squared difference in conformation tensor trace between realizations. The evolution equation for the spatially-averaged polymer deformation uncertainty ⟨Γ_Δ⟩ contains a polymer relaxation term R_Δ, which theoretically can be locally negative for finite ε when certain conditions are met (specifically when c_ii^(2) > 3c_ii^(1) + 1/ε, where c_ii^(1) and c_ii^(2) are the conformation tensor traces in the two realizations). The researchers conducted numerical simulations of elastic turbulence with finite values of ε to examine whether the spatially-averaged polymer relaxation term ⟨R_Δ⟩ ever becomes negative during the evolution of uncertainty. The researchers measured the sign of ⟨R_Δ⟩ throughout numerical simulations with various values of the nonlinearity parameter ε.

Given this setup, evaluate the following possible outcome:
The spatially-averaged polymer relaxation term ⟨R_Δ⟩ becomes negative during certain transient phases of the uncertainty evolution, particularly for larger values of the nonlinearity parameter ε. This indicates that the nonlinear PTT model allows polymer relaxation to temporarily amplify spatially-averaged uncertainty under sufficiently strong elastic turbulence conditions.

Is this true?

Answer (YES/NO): NO